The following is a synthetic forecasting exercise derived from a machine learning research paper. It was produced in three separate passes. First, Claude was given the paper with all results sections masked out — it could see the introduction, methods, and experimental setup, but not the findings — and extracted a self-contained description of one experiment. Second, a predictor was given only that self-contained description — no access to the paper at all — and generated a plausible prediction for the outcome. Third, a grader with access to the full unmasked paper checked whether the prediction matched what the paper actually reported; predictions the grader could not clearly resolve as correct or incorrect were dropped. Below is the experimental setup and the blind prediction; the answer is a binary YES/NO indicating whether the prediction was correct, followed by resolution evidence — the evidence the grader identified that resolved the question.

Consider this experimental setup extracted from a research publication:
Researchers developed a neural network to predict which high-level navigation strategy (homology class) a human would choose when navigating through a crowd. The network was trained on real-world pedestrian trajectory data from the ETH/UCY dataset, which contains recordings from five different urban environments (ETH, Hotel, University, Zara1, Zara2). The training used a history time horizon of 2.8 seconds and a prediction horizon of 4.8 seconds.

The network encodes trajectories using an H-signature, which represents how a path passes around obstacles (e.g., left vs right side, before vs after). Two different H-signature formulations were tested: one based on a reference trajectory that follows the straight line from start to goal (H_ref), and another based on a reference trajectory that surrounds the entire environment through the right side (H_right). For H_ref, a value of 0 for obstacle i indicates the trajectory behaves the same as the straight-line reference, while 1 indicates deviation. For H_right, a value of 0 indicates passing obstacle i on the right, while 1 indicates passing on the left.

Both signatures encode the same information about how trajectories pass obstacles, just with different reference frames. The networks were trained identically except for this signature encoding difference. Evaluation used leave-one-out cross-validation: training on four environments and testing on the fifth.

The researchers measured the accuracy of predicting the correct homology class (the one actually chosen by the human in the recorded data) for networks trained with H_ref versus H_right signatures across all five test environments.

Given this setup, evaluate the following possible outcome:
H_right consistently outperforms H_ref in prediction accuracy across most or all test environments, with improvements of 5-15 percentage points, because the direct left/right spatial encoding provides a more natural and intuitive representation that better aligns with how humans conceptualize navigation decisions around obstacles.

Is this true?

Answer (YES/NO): NO